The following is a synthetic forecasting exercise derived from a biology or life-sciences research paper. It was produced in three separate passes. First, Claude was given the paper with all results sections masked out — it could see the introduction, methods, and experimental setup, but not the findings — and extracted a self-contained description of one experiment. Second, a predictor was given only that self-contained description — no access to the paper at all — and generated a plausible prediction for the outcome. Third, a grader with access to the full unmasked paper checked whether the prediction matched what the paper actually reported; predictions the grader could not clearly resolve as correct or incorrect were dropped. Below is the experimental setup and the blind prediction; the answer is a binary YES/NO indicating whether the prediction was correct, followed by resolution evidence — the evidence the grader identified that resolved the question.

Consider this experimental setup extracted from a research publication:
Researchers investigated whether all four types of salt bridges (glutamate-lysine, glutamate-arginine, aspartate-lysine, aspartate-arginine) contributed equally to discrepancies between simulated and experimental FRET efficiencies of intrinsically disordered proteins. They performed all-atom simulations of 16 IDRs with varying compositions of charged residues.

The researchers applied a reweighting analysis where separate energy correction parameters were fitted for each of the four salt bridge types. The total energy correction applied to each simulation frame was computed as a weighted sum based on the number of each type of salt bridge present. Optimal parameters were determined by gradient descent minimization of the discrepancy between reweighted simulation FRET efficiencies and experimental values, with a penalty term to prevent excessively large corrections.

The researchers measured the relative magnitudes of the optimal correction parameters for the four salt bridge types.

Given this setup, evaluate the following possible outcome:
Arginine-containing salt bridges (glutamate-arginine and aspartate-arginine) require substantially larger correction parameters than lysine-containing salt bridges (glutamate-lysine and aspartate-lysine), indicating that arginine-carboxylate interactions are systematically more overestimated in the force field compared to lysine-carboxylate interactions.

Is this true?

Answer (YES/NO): YES